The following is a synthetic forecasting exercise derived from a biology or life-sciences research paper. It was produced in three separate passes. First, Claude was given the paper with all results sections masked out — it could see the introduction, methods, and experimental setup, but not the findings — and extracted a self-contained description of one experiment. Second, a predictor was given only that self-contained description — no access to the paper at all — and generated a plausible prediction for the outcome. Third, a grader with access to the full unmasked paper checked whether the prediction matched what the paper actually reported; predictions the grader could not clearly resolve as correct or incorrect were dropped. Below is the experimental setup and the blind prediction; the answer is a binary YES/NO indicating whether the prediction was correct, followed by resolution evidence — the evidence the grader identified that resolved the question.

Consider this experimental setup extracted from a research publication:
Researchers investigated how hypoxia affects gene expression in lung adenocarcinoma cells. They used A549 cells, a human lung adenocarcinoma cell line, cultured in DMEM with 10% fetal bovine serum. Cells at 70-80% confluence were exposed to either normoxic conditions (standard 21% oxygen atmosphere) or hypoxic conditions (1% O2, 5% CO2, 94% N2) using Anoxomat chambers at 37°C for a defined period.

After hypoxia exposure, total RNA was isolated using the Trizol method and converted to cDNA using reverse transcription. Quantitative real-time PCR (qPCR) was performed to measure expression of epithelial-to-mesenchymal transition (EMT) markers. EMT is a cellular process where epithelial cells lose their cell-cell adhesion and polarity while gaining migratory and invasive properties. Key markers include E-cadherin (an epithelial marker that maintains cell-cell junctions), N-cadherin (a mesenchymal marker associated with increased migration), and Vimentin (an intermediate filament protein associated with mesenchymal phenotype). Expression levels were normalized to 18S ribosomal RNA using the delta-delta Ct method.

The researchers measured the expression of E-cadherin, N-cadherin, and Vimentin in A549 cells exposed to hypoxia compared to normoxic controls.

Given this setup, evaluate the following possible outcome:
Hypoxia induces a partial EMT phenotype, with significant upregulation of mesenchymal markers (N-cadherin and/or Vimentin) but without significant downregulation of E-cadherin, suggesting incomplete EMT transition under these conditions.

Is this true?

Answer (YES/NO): NO